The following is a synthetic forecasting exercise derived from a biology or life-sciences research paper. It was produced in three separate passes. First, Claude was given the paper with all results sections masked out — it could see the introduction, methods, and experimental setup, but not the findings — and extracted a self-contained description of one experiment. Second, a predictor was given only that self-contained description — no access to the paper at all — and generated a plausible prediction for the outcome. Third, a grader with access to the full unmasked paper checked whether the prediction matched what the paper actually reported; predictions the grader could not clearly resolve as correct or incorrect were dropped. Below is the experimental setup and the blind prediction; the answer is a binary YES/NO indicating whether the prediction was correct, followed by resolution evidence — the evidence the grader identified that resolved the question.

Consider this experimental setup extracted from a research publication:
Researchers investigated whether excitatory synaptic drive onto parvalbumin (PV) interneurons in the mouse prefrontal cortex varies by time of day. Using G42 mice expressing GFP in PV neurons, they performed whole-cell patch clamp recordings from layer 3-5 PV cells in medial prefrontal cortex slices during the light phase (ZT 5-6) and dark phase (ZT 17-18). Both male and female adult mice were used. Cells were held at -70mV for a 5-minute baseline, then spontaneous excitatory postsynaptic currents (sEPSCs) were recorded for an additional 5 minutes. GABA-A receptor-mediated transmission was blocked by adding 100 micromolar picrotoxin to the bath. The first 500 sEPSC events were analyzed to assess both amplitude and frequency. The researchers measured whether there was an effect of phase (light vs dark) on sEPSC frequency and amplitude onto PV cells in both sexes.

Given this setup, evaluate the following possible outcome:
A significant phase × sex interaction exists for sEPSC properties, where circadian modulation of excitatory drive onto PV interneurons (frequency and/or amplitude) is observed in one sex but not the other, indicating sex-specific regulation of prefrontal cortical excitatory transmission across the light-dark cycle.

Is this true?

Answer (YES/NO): NO